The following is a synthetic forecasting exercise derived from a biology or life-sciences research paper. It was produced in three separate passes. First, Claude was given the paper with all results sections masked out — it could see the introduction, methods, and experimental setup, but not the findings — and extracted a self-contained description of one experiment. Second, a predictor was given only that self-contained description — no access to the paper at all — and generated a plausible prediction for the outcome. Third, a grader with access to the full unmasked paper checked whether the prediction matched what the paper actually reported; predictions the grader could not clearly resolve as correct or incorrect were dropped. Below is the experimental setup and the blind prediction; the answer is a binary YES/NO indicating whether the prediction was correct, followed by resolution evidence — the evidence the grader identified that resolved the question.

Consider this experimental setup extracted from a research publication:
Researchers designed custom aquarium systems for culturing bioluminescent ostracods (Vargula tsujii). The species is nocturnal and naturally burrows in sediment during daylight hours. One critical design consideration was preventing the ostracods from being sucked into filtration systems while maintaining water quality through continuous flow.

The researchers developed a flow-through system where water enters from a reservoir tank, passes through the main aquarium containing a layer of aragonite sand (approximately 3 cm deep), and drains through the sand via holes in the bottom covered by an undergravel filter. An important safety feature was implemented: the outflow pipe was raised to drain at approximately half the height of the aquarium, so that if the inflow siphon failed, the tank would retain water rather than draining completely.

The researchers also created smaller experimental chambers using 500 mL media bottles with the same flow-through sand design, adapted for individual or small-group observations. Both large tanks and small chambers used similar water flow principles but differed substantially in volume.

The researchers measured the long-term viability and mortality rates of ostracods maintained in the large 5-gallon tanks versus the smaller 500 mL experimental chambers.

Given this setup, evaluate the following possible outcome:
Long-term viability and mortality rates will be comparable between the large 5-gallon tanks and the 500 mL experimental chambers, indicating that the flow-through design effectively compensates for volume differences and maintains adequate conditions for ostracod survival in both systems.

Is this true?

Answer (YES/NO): NO